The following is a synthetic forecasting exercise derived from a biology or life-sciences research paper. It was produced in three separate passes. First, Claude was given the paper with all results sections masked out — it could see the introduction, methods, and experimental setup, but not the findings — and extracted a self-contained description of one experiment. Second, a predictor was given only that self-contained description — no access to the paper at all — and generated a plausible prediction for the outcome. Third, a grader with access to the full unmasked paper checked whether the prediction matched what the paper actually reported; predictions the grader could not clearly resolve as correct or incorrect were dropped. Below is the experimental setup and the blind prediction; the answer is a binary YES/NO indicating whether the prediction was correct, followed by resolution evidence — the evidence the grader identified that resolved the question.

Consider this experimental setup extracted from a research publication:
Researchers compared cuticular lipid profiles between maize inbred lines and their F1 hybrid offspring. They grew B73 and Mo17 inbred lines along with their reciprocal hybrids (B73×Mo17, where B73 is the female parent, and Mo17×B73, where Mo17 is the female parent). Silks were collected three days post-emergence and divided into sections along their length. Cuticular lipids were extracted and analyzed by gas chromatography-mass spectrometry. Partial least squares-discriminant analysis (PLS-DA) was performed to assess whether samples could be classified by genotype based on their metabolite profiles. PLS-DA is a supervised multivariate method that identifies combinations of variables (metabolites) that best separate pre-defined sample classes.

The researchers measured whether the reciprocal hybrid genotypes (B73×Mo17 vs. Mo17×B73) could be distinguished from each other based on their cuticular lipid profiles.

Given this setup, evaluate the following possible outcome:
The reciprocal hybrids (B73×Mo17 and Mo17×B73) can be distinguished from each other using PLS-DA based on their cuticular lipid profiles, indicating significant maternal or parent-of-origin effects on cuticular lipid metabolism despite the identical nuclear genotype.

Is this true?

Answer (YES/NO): NO